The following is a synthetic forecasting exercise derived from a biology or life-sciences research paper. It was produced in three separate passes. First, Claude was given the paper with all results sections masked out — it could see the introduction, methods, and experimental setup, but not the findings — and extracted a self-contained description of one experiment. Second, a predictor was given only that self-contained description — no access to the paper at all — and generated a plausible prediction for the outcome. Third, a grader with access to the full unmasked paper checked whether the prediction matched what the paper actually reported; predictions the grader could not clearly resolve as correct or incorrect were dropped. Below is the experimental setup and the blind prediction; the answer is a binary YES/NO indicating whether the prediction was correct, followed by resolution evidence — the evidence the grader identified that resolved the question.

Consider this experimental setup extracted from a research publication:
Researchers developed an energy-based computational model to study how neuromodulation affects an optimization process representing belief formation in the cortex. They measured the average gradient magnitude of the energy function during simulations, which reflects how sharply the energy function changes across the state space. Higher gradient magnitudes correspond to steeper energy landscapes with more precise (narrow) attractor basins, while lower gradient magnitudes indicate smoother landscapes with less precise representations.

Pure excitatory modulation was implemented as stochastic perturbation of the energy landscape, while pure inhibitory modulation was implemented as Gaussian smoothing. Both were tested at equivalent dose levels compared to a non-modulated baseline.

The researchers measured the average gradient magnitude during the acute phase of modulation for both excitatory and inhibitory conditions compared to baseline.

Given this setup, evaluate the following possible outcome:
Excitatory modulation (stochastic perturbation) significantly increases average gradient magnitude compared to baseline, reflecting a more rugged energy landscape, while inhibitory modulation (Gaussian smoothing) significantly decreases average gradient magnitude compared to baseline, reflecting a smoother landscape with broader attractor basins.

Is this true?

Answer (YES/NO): YES